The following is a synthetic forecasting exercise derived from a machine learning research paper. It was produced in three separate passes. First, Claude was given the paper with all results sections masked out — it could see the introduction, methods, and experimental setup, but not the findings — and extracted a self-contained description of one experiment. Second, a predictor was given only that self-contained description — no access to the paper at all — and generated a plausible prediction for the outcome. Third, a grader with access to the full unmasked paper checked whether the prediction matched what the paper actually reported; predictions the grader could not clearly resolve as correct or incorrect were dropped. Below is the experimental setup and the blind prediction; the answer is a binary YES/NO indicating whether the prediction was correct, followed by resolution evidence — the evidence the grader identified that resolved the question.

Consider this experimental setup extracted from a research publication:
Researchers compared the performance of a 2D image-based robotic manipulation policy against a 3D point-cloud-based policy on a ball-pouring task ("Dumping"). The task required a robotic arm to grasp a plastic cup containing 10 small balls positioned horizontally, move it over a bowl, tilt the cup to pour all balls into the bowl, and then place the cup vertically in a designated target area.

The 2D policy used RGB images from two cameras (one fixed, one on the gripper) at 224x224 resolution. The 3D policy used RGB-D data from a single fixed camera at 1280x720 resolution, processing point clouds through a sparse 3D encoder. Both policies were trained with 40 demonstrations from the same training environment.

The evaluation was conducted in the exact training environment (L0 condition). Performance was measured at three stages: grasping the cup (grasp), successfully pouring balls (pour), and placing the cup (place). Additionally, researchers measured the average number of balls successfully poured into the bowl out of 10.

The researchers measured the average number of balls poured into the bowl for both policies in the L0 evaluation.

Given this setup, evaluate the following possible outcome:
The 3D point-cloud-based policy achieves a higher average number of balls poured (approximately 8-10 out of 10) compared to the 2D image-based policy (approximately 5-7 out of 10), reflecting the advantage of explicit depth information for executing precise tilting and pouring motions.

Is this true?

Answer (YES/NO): NO